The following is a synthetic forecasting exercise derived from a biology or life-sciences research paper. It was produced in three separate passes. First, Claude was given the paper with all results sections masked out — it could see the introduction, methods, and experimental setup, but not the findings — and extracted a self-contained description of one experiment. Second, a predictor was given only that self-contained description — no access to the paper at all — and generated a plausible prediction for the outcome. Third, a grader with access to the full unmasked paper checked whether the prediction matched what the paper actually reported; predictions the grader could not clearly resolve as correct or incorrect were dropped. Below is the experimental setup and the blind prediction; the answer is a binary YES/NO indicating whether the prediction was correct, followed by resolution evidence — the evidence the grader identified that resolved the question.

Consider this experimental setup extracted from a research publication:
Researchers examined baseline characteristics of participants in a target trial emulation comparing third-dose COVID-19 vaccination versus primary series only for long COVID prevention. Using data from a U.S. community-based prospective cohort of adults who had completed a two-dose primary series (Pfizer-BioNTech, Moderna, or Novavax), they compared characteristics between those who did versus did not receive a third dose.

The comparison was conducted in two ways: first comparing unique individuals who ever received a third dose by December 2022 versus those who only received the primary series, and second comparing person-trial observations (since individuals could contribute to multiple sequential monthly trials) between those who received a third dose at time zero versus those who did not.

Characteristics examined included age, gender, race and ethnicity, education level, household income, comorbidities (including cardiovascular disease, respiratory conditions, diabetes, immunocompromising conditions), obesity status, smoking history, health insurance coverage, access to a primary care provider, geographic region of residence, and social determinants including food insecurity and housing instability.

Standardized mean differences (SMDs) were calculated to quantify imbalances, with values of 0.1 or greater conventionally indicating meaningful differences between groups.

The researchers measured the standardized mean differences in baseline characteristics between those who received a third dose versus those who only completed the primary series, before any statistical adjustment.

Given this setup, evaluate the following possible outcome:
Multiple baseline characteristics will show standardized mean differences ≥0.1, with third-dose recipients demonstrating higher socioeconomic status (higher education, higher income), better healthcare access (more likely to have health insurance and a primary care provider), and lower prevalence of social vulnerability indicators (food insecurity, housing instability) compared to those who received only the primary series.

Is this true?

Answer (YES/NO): NO